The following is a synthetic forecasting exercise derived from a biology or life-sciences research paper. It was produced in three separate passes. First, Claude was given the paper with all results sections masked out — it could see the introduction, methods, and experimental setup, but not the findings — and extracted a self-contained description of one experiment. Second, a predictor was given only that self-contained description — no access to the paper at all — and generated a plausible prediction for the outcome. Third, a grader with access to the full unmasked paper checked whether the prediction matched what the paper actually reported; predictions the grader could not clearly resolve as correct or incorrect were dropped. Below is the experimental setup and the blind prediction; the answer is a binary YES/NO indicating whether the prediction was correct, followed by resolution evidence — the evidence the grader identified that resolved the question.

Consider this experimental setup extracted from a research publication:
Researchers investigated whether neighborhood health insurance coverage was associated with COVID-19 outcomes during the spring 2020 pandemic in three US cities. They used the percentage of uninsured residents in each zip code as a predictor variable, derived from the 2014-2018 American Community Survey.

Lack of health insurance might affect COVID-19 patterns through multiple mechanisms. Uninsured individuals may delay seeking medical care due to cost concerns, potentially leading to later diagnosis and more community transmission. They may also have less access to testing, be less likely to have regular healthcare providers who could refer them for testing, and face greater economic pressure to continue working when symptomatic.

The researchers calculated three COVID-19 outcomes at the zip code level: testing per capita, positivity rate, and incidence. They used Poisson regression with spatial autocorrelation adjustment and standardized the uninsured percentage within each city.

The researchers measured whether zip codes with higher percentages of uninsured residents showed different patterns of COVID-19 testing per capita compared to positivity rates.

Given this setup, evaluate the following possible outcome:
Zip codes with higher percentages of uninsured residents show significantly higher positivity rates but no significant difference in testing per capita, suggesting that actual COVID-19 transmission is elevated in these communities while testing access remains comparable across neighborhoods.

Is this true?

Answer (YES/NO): YES